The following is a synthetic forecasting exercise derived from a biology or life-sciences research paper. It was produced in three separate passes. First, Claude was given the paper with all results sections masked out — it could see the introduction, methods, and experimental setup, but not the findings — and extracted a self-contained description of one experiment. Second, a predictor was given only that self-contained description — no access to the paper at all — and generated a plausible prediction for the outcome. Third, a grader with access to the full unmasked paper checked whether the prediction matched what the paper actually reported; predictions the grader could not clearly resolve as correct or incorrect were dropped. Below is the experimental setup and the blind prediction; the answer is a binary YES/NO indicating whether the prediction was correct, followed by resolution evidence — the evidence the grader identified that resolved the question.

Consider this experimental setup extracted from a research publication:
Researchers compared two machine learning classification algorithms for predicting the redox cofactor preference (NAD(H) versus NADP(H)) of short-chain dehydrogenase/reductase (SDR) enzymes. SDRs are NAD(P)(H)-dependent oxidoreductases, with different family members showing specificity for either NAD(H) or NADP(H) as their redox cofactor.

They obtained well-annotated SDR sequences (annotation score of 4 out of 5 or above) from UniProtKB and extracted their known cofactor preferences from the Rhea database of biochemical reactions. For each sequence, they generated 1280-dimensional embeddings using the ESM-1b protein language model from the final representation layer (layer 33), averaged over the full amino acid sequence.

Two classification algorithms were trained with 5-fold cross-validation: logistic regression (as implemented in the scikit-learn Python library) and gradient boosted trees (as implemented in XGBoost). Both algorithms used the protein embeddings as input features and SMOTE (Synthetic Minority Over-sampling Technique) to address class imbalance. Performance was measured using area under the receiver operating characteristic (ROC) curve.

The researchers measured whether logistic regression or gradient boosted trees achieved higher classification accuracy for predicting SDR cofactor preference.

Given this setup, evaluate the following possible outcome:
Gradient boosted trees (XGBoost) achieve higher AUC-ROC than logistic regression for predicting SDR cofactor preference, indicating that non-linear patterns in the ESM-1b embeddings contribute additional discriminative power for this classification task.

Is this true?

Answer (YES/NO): NO